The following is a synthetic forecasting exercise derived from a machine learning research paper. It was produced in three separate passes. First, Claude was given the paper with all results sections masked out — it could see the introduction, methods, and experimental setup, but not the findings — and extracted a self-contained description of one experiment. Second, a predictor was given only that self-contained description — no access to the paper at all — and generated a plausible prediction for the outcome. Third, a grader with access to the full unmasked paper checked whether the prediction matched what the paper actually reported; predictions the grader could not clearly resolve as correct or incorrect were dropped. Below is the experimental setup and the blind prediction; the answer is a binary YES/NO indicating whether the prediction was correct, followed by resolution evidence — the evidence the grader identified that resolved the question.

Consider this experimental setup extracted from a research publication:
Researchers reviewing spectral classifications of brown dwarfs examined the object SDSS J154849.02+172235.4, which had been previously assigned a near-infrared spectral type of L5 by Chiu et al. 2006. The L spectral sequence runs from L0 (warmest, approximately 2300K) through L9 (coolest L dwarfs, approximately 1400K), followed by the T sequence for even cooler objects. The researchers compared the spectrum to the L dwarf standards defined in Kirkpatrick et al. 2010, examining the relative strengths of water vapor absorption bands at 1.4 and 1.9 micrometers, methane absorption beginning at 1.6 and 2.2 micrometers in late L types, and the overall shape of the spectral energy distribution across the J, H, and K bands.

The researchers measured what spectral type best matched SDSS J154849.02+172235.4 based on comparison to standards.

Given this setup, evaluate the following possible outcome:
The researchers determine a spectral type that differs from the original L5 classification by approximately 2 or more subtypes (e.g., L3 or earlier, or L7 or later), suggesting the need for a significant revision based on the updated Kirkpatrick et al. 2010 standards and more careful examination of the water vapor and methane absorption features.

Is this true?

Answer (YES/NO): YES